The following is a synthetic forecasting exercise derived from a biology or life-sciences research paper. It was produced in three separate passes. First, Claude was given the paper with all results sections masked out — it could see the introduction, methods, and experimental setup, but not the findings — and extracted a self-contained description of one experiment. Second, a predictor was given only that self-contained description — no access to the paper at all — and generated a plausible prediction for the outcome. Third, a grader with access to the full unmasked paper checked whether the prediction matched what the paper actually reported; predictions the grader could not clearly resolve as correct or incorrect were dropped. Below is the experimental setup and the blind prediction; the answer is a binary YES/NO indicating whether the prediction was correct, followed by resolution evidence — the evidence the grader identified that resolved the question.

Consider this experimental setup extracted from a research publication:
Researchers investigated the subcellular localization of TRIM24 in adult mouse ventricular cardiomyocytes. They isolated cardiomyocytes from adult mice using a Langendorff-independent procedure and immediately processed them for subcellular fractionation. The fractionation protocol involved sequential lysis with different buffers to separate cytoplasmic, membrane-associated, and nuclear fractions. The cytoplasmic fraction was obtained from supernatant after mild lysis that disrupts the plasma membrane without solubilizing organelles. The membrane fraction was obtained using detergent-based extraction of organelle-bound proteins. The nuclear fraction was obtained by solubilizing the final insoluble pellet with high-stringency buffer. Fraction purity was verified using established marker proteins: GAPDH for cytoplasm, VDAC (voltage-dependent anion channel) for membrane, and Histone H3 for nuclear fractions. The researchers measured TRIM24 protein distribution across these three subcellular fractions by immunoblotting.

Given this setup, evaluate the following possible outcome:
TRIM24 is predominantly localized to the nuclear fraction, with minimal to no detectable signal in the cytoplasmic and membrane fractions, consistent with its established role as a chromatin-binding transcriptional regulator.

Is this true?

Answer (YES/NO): NO